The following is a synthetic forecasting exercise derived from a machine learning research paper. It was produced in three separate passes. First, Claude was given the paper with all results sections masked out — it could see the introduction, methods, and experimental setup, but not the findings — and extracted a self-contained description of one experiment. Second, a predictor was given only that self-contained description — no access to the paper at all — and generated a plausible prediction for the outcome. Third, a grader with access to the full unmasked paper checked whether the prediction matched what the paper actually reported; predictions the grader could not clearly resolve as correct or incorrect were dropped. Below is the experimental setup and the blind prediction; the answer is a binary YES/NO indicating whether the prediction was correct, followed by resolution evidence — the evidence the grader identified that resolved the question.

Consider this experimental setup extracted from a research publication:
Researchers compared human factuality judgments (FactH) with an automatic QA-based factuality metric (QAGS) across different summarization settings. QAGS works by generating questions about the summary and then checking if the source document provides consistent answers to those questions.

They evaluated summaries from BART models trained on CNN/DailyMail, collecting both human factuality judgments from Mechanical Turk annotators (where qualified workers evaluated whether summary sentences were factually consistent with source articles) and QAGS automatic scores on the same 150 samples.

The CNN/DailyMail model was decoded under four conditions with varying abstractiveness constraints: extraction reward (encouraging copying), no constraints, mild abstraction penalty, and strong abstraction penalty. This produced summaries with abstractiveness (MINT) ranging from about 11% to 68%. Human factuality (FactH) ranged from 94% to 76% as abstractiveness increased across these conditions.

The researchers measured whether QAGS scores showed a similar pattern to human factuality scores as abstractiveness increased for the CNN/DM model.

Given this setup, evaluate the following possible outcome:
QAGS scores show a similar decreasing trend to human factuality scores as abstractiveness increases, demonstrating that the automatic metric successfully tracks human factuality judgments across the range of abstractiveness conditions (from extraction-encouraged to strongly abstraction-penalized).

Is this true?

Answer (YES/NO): YES